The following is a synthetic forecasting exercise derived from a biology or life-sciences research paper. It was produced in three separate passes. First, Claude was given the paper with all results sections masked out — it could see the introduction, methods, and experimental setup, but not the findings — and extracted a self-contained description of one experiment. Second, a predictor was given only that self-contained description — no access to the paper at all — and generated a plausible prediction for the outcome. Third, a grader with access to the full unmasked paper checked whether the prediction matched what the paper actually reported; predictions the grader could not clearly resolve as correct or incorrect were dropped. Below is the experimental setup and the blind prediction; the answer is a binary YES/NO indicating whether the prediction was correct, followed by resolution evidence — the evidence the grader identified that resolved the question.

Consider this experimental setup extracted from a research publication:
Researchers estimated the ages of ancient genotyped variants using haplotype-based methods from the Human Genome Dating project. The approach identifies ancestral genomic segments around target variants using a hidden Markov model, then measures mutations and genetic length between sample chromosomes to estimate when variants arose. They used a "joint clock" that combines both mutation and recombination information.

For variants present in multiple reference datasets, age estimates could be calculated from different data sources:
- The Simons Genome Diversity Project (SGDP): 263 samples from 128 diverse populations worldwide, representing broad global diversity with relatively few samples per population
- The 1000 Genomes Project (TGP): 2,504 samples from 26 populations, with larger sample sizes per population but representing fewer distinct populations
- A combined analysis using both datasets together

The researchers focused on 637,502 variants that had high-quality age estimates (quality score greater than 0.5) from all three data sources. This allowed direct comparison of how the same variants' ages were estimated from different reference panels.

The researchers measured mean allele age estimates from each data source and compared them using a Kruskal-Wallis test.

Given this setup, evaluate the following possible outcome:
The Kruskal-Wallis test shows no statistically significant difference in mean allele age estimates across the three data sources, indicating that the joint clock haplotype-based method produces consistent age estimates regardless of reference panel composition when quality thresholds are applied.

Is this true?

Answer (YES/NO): NO